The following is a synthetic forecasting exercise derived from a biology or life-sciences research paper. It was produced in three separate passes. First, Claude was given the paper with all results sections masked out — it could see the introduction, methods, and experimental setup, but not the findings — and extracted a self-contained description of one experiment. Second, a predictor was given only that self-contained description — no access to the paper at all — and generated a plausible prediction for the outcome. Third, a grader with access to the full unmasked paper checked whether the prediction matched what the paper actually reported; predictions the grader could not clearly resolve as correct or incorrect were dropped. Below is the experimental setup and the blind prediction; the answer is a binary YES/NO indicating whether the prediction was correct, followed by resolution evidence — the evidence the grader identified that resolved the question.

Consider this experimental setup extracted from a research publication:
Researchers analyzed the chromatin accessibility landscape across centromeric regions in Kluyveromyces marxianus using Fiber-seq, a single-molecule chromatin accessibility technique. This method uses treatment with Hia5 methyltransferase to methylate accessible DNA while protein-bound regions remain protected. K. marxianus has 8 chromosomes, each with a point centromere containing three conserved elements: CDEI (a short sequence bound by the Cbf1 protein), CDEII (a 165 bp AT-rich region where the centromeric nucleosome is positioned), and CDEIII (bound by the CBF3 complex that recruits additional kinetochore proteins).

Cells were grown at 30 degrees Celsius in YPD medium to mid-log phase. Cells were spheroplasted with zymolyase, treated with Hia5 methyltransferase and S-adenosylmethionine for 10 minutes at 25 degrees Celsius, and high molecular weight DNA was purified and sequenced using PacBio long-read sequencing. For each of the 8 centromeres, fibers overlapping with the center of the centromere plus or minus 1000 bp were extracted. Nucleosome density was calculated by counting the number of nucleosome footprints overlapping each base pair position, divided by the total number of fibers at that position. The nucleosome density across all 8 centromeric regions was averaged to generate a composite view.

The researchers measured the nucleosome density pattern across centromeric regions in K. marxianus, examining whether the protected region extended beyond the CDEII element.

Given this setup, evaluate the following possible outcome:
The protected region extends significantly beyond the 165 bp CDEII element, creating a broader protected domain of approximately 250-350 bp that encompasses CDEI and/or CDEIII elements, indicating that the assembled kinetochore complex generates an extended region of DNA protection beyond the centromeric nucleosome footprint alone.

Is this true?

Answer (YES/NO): NO